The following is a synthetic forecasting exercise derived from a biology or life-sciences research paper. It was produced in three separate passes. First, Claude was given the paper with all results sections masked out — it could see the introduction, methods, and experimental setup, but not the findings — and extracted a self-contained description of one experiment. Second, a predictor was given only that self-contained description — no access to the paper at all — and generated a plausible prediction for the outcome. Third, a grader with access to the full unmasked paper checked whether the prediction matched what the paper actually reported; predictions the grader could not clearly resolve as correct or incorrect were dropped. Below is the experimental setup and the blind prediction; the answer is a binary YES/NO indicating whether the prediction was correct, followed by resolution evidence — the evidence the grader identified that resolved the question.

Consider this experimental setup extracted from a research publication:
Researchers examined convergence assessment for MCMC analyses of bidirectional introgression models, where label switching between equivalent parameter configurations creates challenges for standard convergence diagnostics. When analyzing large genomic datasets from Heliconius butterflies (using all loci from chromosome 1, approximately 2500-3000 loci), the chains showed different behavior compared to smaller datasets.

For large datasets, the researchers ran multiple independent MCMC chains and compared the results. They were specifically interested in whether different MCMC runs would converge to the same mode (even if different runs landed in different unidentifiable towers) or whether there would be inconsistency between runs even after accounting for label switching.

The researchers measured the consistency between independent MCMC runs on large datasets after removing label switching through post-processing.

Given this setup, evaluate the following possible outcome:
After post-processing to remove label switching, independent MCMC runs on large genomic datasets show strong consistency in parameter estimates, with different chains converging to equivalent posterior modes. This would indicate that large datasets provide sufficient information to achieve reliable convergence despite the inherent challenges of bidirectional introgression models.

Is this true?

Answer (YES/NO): YES